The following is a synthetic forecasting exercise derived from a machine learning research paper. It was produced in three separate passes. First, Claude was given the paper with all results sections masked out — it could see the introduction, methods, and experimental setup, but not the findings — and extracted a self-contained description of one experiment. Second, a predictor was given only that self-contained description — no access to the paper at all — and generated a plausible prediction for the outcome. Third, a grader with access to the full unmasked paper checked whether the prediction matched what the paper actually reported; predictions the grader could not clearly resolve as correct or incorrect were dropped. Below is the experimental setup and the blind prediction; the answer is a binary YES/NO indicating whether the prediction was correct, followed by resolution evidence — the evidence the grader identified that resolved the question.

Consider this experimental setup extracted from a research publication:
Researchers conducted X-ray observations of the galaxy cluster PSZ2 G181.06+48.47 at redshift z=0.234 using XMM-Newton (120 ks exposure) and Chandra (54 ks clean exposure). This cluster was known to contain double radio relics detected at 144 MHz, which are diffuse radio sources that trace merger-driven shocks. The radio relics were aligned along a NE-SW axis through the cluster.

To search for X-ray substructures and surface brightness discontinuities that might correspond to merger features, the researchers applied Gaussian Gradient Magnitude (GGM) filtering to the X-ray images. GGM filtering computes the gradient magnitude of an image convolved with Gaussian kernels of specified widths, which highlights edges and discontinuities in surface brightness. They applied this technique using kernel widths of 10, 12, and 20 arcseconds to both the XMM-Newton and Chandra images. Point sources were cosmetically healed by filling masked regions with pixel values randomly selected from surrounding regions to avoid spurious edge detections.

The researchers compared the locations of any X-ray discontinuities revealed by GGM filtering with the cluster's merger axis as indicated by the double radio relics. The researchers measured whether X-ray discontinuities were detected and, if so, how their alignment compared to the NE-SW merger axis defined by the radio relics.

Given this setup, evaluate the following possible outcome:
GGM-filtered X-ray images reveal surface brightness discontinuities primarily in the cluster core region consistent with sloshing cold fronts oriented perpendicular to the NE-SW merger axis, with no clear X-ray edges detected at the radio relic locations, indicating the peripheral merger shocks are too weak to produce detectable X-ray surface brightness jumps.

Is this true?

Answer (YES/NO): NO